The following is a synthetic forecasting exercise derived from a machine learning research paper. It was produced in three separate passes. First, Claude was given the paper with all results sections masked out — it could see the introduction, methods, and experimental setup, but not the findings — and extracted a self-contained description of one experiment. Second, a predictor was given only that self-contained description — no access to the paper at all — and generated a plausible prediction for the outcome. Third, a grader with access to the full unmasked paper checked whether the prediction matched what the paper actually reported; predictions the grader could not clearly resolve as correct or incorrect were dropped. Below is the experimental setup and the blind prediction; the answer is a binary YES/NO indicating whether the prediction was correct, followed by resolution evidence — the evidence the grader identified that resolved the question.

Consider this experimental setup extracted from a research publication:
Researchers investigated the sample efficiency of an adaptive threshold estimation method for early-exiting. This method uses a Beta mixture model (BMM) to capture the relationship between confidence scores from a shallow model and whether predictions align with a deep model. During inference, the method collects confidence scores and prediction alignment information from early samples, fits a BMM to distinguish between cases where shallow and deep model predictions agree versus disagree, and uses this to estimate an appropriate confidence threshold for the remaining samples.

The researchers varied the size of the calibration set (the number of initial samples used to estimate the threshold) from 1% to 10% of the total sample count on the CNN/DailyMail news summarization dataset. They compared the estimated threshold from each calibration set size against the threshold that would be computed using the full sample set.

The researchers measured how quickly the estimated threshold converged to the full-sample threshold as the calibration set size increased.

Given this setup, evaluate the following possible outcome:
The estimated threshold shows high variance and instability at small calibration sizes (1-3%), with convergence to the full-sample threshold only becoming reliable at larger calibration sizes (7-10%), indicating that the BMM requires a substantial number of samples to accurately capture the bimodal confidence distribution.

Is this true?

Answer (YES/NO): NO